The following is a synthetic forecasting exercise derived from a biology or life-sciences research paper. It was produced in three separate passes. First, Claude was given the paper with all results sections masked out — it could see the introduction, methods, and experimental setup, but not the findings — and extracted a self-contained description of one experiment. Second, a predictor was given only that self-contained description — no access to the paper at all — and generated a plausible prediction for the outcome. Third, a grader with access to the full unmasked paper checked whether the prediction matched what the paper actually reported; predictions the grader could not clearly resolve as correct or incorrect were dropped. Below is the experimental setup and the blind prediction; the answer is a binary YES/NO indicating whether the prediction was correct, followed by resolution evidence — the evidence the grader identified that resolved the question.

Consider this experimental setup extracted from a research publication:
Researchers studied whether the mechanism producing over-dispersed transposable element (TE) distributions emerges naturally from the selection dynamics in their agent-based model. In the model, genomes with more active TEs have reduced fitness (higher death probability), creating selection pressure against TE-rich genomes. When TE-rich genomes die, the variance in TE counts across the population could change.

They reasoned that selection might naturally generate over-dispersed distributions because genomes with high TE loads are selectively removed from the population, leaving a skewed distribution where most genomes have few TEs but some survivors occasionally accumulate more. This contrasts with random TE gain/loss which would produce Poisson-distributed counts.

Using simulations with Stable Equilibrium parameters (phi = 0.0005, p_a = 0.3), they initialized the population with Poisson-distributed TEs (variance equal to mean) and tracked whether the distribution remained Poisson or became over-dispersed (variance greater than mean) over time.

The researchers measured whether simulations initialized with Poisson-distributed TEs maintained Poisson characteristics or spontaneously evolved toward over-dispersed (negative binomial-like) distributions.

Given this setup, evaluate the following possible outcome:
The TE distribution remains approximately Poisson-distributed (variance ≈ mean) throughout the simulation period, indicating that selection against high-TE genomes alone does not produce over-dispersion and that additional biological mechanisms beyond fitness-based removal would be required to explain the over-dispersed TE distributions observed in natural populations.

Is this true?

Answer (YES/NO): NO